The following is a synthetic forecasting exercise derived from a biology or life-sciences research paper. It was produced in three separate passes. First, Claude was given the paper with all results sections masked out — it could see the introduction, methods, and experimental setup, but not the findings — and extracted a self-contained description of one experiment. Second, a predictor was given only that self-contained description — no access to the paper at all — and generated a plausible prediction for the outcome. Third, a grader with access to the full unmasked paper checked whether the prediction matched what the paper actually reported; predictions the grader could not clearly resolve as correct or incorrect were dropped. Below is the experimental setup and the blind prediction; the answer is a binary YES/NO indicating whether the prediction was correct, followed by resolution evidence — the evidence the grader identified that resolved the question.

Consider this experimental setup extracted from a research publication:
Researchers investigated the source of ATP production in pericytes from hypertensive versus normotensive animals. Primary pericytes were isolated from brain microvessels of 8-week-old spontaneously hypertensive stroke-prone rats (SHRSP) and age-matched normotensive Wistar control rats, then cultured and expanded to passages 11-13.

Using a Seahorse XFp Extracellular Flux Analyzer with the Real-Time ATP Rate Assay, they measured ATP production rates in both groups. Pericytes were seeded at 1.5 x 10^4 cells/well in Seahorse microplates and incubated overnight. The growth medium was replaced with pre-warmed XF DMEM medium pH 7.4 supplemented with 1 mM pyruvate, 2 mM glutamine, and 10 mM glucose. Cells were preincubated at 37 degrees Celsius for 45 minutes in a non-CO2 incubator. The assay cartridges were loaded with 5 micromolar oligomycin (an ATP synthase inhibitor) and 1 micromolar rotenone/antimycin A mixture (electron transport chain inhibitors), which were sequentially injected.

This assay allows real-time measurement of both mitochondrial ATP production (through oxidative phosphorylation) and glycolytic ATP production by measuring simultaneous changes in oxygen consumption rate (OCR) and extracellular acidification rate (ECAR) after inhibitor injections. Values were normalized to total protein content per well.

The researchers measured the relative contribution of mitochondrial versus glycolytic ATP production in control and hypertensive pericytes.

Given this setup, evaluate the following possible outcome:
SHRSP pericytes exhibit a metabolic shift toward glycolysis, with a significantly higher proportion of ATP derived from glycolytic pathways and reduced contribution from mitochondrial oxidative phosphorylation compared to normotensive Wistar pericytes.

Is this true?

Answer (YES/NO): YES